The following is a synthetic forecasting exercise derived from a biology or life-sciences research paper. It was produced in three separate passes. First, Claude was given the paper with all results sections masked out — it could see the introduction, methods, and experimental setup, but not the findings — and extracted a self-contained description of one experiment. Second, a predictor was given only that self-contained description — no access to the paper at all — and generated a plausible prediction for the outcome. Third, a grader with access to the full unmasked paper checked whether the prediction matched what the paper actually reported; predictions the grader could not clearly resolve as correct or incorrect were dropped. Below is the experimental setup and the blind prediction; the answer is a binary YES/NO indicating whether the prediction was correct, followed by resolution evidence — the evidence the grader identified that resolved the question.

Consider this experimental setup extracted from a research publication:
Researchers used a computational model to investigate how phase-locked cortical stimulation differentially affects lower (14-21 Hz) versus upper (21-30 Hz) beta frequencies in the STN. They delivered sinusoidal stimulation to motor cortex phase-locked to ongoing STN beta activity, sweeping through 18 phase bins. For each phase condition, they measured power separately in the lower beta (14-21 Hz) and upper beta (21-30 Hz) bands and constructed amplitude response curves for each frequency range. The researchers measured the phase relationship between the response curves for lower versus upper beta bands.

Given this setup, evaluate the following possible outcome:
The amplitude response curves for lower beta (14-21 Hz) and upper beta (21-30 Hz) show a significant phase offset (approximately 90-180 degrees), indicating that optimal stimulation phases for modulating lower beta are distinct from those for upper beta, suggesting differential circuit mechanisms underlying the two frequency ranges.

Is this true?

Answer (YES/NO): YES